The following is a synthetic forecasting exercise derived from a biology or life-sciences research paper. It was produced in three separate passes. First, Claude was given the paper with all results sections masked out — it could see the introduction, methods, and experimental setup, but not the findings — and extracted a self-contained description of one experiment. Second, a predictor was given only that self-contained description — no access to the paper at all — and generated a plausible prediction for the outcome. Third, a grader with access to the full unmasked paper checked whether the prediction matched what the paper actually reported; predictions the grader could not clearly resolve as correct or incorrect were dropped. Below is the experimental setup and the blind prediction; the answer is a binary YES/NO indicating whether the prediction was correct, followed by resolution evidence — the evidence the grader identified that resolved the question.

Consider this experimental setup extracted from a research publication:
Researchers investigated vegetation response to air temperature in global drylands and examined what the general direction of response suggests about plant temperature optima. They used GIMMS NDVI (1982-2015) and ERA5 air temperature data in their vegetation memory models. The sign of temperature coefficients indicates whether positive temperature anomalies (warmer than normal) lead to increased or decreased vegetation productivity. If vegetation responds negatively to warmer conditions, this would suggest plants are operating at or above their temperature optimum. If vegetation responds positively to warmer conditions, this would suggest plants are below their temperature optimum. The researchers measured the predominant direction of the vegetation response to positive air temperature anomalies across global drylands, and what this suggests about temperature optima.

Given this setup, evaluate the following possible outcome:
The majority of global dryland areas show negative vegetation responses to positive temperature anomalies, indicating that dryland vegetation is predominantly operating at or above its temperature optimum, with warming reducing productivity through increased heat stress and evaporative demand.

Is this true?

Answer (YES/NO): YES